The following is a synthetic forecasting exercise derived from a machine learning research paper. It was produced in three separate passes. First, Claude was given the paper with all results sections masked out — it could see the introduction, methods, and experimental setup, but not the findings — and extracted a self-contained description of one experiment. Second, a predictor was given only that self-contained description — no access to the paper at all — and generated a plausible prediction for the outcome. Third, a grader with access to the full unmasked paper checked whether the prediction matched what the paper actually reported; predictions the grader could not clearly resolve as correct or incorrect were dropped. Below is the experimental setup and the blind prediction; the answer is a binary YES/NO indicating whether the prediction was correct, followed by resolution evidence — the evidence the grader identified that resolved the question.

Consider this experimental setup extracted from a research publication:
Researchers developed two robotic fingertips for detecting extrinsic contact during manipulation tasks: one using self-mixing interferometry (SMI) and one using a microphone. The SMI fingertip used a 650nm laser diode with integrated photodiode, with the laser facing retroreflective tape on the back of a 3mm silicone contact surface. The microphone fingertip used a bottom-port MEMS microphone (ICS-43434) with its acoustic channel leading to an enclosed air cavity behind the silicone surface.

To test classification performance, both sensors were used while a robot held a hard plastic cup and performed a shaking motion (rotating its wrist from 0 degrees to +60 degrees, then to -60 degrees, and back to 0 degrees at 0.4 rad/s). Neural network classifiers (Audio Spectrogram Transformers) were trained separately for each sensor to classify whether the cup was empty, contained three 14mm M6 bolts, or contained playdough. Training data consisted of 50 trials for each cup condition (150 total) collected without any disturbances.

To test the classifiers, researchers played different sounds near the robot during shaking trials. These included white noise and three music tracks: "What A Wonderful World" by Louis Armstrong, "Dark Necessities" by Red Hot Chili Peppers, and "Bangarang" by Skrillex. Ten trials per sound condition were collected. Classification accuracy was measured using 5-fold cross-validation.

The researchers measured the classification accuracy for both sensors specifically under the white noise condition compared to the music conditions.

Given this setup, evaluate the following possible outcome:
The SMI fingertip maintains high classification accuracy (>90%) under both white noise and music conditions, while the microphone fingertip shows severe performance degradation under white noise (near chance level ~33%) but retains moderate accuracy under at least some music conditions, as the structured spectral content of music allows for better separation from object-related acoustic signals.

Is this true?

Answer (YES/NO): NO